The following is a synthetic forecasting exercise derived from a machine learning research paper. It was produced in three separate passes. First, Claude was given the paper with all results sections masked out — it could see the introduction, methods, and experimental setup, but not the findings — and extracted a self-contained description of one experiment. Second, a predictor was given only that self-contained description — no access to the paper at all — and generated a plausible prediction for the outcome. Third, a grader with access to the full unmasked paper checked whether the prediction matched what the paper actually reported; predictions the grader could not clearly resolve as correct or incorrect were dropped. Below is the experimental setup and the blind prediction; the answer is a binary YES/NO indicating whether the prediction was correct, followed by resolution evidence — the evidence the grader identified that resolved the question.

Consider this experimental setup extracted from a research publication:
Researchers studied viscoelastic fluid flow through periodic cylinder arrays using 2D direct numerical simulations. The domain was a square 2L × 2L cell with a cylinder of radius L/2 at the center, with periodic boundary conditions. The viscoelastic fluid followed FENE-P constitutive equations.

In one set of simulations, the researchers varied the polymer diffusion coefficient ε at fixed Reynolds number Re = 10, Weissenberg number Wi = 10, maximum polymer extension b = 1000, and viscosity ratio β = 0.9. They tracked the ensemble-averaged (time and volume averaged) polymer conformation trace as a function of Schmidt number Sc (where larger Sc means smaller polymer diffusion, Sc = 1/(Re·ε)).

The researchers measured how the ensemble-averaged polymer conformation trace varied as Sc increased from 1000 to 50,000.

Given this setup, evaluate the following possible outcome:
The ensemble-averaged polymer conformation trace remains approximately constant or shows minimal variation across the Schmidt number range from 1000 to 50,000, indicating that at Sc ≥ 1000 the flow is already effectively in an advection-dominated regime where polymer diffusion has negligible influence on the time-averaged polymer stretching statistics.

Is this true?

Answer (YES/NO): NO